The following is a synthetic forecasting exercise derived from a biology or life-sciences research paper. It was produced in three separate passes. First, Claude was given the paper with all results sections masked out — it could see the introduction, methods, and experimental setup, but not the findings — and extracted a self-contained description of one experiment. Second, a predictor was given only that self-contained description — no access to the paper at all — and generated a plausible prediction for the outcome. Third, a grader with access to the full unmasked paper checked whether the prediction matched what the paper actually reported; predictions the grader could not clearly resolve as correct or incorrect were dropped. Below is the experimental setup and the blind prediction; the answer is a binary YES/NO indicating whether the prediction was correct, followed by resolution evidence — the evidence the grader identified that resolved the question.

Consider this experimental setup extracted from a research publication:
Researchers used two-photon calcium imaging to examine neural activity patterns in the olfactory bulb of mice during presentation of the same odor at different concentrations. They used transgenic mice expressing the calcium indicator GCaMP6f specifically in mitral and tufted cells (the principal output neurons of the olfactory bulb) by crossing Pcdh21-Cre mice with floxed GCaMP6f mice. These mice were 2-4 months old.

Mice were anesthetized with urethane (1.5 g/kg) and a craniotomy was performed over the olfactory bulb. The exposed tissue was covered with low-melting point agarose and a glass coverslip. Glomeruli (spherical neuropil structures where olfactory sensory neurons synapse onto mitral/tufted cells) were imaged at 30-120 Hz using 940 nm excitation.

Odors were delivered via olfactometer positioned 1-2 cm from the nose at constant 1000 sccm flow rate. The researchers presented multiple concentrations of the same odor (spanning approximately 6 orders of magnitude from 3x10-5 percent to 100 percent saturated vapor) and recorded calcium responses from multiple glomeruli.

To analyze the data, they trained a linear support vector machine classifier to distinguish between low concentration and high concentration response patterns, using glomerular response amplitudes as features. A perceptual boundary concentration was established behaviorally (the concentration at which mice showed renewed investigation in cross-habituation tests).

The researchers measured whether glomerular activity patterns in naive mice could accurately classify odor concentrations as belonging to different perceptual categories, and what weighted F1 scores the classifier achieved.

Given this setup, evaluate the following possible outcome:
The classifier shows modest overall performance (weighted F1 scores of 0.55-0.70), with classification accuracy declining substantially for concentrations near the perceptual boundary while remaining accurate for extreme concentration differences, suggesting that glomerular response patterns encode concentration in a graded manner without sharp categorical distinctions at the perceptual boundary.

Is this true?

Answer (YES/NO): NO